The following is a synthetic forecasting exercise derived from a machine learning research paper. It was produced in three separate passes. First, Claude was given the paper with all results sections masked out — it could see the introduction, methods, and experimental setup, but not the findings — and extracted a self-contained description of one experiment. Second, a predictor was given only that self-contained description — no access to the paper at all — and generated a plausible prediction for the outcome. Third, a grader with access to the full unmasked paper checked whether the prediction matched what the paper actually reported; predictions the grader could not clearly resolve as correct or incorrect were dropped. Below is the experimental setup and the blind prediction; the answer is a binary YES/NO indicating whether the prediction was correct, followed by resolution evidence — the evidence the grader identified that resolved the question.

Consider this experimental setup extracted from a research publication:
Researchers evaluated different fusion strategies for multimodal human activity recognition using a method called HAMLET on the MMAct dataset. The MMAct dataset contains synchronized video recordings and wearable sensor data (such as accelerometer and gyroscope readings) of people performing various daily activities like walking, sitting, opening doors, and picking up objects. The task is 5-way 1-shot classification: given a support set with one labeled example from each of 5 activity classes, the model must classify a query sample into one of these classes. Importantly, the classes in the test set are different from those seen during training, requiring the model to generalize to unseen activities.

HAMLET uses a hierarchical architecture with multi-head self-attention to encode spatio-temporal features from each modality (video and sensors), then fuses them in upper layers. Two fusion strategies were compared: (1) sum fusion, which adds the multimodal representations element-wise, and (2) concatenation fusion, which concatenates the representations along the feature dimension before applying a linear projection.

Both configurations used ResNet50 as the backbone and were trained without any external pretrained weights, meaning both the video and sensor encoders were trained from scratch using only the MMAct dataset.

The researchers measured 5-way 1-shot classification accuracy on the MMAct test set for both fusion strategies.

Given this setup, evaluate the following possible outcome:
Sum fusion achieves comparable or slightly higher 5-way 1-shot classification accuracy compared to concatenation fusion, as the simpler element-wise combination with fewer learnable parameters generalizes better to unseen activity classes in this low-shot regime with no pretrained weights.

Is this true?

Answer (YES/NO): NO